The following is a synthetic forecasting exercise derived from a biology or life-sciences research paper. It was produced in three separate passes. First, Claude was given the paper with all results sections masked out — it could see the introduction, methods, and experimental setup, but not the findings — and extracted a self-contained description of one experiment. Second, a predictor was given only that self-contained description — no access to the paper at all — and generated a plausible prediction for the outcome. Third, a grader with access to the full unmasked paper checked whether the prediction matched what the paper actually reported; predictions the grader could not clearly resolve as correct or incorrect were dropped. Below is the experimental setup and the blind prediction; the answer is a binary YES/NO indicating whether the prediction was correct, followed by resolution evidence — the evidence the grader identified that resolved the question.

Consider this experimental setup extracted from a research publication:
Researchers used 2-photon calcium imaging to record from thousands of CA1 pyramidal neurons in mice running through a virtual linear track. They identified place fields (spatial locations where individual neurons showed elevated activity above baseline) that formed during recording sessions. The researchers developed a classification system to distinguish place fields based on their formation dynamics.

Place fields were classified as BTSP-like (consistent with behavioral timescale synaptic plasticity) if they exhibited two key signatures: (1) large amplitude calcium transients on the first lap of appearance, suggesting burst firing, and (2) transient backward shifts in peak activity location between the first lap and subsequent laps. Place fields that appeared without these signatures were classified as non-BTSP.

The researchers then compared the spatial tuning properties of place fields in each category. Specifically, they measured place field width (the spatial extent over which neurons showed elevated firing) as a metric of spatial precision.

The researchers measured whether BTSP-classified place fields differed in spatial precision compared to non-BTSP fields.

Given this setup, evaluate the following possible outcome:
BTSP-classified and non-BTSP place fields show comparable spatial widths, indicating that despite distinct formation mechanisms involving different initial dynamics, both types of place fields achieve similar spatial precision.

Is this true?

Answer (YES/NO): NO